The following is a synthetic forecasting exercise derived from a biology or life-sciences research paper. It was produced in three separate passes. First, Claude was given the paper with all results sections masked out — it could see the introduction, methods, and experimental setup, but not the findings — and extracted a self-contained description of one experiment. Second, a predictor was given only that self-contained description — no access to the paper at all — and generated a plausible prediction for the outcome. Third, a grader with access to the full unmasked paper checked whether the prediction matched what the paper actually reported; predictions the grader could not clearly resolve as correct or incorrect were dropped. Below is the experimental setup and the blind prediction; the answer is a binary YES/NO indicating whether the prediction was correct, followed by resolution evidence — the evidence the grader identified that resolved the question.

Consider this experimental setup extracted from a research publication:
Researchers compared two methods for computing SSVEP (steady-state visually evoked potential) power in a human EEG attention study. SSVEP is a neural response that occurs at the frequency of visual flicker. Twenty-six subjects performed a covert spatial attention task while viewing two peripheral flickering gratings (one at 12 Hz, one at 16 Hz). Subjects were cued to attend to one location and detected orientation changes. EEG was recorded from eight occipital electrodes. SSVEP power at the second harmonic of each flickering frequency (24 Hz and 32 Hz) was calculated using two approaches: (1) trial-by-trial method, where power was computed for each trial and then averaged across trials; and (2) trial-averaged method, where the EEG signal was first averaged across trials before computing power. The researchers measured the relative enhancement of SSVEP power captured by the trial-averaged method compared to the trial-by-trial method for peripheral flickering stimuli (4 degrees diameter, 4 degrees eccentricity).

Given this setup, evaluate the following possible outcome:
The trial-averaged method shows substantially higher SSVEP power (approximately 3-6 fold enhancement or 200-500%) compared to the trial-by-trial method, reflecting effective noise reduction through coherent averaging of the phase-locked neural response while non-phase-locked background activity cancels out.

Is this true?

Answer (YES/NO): YES